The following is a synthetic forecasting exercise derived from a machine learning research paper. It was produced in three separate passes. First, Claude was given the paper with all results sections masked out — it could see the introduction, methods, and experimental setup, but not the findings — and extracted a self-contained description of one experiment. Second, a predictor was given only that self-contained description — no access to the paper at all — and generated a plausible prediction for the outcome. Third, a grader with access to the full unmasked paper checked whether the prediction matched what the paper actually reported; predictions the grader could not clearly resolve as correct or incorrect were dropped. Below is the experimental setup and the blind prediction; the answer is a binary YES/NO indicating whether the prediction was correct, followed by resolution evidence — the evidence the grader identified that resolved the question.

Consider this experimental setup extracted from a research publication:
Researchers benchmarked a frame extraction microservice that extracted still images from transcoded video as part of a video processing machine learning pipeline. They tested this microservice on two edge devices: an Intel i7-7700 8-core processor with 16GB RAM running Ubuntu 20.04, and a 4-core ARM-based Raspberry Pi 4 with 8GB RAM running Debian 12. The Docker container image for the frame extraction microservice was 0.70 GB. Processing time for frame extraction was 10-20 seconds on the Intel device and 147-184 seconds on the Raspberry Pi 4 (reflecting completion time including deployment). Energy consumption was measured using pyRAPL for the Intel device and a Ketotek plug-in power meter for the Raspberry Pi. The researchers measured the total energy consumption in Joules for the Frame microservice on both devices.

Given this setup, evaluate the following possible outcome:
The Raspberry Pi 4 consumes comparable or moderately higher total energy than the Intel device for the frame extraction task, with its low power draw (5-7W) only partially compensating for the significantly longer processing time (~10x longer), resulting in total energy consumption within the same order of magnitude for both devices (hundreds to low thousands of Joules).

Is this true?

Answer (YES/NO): YES